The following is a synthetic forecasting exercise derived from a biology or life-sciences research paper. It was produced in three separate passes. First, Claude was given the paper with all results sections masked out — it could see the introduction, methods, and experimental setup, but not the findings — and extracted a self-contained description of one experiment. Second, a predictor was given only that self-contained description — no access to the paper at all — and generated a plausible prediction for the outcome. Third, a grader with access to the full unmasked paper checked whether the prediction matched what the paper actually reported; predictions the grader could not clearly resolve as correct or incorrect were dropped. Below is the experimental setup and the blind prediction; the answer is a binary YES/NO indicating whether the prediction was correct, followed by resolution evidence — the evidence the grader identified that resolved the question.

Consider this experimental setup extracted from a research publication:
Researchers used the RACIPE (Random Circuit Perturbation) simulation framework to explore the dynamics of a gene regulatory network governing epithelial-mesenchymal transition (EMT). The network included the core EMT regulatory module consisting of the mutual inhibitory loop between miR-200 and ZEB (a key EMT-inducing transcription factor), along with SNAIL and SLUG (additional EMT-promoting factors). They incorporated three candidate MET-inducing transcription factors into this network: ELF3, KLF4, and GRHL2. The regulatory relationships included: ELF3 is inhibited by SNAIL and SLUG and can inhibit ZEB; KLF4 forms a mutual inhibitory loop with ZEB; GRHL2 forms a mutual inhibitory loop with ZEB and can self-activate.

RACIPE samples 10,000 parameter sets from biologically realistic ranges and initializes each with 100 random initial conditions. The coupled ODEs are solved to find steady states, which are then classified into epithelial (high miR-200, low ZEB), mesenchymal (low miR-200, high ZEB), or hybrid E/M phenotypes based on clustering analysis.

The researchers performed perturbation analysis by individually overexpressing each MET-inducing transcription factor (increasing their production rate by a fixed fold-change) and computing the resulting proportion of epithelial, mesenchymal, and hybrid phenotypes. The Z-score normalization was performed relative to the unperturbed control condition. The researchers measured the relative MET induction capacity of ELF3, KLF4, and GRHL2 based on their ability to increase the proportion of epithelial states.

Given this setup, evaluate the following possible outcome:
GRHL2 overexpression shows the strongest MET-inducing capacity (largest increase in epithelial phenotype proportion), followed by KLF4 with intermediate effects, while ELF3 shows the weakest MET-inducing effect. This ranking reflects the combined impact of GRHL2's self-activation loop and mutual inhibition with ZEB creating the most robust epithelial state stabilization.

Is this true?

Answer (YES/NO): NO